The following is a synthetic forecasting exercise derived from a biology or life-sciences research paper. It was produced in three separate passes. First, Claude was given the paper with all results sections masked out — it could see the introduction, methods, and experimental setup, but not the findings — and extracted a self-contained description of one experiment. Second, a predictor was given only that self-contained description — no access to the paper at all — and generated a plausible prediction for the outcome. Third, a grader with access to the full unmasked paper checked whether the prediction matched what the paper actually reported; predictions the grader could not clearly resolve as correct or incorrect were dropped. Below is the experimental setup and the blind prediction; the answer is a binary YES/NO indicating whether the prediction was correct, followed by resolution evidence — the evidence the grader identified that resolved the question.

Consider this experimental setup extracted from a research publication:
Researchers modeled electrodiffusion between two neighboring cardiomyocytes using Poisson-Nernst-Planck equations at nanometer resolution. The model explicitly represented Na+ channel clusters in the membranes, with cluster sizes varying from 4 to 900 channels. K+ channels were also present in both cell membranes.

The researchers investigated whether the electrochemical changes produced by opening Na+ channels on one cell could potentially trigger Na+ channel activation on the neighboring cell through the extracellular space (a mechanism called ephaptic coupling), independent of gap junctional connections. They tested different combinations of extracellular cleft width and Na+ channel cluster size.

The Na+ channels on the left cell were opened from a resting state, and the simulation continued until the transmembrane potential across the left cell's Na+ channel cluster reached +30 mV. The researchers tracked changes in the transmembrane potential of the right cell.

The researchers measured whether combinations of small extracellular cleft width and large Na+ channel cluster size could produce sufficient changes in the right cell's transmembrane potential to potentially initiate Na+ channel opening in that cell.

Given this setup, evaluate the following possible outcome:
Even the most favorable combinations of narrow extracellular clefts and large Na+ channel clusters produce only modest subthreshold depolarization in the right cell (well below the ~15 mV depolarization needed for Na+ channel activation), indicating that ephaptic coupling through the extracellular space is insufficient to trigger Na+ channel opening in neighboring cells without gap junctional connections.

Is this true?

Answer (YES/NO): NO